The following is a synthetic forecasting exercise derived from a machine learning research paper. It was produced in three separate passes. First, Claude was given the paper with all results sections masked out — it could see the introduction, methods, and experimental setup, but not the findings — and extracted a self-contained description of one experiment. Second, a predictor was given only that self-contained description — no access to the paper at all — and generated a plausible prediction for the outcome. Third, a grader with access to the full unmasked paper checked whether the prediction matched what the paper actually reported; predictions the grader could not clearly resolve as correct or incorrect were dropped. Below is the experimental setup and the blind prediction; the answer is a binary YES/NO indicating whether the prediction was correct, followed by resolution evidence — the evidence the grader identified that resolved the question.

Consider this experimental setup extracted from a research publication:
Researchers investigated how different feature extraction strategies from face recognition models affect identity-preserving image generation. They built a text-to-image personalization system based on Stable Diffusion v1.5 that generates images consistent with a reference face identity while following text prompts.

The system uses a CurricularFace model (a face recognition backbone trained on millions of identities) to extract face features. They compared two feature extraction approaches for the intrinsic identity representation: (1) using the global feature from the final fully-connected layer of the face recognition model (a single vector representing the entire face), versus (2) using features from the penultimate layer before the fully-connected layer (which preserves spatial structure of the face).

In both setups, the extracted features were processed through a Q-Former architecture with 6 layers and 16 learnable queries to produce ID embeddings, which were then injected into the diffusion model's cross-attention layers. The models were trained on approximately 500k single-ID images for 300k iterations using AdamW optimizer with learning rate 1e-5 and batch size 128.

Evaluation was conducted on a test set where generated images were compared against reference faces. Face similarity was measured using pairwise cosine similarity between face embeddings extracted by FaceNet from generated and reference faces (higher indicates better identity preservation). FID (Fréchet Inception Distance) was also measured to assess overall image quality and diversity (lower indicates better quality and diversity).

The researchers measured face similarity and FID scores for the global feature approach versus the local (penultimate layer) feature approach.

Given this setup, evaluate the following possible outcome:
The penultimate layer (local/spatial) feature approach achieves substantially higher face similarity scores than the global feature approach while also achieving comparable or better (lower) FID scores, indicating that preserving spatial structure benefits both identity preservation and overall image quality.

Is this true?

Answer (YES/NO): NO